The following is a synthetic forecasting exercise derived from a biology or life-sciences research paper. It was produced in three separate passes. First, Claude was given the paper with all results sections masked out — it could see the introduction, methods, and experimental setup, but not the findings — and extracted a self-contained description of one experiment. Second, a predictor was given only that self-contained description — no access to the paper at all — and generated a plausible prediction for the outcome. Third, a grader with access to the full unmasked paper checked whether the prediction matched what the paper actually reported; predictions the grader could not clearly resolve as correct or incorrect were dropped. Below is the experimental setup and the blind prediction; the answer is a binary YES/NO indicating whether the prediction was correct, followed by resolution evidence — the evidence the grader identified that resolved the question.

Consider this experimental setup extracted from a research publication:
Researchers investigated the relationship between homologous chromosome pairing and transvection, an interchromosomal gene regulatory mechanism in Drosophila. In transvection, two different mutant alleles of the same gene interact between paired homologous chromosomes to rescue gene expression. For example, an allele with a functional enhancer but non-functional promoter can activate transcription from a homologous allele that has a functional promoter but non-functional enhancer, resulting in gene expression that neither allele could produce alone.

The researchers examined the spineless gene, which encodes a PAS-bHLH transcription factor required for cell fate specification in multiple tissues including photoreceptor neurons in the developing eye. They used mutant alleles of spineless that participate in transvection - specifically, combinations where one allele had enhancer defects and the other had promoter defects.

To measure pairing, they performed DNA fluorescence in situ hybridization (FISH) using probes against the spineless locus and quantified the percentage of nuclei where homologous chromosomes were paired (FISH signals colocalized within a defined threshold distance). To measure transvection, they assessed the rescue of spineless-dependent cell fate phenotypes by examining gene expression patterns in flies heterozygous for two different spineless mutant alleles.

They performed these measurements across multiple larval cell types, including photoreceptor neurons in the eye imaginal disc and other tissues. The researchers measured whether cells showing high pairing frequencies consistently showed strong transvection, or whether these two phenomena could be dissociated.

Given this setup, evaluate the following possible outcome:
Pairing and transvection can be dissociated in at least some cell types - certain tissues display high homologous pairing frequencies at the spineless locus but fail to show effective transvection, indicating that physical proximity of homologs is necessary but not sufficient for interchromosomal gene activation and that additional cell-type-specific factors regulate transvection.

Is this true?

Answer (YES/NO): YES